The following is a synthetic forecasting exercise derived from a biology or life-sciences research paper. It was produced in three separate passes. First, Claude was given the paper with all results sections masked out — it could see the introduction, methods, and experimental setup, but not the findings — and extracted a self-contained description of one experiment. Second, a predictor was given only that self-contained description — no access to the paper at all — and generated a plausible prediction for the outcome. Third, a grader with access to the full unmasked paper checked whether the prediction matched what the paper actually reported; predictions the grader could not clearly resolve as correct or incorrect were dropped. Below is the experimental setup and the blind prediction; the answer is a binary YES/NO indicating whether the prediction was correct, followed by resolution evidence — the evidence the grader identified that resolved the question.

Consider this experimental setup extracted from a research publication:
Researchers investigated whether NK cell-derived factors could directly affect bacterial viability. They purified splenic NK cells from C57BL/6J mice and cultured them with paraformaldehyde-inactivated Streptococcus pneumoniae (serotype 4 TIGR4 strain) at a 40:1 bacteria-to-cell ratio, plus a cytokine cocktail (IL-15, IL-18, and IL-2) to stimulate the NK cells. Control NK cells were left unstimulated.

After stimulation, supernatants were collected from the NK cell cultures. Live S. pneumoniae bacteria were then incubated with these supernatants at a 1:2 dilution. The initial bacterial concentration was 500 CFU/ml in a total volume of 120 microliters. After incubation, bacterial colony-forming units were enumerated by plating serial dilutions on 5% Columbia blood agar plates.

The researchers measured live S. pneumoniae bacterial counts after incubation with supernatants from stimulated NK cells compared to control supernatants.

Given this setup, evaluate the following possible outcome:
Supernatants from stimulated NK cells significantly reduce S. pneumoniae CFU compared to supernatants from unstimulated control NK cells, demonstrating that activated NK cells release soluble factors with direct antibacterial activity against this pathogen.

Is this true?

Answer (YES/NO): NO